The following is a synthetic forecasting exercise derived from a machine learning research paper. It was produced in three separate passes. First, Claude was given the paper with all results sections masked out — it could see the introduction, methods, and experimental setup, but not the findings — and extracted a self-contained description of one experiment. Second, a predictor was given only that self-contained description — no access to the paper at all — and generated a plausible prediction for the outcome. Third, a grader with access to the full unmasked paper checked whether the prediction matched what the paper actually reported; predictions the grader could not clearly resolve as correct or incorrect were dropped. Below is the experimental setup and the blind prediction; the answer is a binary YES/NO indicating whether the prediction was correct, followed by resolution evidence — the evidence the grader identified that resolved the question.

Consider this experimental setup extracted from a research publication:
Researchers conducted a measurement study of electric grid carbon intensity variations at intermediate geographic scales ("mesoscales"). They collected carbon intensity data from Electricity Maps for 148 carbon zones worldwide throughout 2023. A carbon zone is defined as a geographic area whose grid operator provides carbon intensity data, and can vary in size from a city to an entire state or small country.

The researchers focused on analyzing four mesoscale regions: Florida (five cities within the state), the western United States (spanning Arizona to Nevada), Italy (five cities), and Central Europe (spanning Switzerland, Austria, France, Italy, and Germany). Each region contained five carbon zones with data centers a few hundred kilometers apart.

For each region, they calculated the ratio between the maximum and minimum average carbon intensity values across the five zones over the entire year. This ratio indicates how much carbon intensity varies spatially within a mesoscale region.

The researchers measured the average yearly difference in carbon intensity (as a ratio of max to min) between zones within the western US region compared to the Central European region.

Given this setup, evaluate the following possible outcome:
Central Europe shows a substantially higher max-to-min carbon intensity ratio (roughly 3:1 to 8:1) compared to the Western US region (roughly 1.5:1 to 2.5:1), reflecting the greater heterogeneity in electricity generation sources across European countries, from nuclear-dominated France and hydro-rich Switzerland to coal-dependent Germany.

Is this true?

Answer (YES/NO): NO